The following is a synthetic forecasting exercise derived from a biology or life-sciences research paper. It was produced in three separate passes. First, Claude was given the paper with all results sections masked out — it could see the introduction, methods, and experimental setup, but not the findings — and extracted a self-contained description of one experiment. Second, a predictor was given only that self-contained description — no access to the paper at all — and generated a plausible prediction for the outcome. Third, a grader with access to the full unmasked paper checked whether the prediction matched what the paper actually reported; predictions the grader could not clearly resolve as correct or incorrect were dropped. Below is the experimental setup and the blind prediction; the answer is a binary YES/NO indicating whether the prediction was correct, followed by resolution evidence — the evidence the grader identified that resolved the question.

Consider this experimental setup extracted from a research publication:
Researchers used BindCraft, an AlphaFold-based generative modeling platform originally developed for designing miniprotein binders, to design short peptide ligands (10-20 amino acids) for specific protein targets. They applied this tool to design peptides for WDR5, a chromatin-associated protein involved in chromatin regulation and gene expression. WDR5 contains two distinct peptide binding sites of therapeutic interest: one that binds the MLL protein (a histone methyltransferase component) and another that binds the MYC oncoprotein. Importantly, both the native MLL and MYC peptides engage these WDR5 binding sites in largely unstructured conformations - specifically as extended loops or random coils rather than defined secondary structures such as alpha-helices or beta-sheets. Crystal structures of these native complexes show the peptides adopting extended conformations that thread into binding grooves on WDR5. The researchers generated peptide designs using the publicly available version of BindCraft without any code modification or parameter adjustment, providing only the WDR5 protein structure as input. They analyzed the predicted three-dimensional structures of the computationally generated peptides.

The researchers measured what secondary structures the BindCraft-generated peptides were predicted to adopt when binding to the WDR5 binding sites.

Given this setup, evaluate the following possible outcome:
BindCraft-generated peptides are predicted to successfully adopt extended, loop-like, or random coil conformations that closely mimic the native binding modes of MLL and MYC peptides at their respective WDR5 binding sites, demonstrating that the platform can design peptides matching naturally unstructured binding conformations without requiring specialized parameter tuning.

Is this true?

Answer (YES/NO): NO